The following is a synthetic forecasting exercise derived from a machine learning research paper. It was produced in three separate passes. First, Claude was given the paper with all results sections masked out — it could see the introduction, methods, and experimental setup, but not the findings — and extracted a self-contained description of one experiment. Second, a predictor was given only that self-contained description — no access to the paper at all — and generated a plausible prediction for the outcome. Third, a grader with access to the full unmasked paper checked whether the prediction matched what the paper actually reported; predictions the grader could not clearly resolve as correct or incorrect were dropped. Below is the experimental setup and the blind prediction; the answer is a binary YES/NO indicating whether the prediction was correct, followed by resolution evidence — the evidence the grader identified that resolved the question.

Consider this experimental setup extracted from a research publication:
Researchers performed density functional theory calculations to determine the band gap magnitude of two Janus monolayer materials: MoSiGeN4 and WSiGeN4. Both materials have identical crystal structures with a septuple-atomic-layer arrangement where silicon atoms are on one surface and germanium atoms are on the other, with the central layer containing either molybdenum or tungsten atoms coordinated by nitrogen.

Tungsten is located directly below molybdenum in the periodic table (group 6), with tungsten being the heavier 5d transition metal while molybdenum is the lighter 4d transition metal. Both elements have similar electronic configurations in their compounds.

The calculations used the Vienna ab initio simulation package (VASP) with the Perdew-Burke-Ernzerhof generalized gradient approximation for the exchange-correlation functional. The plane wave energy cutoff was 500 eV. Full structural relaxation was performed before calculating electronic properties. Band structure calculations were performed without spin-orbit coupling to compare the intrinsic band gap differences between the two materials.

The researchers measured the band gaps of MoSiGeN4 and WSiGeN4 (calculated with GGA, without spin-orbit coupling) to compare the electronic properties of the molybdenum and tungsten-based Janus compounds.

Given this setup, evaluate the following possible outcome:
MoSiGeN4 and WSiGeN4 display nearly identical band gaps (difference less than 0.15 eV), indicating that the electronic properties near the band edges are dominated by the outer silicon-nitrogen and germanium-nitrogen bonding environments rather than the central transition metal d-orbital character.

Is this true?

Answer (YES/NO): NO